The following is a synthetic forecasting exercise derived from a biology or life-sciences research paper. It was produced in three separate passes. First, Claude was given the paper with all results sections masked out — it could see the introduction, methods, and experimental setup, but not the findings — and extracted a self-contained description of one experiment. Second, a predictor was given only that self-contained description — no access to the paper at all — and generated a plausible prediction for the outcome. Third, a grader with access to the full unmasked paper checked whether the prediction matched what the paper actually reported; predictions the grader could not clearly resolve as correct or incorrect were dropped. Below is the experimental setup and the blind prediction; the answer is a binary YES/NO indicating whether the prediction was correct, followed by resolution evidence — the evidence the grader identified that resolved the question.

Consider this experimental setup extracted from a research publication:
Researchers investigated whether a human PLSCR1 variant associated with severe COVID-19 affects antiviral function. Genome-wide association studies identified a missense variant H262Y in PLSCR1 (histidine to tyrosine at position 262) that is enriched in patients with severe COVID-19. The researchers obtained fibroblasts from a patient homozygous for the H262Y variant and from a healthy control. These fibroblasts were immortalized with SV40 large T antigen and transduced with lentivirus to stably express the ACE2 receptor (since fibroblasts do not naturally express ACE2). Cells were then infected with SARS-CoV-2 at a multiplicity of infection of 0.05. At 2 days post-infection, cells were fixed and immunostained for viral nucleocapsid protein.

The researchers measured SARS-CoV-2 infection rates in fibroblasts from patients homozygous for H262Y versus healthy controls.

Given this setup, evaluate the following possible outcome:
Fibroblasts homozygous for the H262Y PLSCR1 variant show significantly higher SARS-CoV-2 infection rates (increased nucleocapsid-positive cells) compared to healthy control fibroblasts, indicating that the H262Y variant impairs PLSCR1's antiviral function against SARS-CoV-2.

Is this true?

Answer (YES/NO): YES